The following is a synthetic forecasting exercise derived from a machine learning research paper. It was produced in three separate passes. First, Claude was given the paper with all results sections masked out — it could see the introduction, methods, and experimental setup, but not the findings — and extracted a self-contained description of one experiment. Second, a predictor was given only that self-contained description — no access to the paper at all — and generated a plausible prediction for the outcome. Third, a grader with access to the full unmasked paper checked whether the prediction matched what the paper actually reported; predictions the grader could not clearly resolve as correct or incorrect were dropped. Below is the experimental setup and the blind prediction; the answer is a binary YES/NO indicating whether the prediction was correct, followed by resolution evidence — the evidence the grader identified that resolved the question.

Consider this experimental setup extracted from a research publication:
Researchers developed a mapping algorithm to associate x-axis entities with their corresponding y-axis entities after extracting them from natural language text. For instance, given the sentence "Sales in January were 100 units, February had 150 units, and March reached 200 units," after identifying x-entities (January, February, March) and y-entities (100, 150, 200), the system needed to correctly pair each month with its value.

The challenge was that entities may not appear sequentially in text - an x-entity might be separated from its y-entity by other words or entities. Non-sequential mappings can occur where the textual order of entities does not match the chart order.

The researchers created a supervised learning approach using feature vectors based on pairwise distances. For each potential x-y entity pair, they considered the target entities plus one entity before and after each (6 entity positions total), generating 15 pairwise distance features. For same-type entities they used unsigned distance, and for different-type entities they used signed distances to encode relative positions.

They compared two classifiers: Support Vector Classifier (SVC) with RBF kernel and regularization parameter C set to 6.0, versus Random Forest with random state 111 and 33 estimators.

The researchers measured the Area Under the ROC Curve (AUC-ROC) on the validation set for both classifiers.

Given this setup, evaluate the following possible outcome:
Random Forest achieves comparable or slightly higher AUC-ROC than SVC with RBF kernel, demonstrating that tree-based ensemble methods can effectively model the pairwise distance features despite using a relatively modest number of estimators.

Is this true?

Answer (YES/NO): YES